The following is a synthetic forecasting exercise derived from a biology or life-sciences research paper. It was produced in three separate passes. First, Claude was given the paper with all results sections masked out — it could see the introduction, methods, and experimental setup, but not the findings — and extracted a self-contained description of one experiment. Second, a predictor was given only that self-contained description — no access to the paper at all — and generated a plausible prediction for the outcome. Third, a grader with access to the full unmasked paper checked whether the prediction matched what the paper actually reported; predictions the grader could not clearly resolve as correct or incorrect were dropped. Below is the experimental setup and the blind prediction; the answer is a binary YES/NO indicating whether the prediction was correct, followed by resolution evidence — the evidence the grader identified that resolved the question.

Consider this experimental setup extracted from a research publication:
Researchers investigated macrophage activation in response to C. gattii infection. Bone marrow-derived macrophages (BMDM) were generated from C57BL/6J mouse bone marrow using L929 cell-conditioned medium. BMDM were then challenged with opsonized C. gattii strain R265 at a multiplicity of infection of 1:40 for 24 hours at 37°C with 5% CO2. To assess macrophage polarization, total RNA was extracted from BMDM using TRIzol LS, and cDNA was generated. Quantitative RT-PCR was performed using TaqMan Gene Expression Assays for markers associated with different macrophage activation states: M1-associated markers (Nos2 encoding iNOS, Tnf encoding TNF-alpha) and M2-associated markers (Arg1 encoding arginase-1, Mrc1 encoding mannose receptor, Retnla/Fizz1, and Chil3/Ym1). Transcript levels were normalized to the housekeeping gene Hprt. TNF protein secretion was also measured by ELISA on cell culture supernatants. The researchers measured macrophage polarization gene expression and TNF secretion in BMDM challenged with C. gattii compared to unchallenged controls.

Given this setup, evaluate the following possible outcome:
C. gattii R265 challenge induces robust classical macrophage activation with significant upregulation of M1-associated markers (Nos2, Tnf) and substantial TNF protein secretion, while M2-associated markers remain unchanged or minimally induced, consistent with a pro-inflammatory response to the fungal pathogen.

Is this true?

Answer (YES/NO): NO